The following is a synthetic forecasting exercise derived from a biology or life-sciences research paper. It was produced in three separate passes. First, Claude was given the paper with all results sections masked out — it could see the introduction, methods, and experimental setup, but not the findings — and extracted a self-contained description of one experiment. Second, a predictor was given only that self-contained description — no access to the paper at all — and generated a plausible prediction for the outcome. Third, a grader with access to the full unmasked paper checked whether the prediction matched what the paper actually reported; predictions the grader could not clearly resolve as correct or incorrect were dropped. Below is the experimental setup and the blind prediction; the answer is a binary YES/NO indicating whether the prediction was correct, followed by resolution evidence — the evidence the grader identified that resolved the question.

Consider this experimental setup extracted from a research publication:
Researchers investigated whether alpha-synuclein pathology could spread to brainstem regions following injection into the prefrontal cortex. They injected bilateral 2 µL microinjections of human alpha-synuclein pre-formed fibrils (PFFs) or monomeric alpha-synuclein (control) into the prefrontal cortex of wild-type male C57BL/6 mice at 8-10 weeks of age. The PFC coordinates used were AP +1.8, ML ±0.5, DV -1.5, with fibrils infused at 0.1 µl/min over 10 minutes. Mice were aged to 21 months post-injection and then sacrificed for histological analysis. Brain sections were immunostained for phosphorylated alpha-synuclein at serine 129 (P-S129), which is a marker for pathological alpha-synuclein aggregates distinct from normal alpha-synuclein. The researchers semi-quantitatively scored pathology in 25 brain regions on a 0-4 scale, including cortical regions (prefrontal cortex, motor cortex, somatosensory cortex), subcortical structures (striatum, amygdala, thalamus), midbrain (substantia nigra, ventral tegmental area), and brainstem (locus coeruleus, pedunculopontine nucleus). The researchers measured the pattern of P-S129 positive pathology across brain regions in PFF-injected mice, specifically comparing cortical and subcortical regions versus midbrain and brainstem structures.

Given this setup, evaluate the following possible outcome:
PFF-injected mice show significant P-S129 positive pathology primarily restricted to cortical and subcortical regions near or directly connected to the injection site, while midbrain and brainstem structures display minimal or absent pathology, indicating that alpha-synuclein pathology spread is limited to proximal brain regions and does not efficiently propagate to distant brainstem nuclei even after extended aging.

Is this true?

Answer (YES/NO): YES